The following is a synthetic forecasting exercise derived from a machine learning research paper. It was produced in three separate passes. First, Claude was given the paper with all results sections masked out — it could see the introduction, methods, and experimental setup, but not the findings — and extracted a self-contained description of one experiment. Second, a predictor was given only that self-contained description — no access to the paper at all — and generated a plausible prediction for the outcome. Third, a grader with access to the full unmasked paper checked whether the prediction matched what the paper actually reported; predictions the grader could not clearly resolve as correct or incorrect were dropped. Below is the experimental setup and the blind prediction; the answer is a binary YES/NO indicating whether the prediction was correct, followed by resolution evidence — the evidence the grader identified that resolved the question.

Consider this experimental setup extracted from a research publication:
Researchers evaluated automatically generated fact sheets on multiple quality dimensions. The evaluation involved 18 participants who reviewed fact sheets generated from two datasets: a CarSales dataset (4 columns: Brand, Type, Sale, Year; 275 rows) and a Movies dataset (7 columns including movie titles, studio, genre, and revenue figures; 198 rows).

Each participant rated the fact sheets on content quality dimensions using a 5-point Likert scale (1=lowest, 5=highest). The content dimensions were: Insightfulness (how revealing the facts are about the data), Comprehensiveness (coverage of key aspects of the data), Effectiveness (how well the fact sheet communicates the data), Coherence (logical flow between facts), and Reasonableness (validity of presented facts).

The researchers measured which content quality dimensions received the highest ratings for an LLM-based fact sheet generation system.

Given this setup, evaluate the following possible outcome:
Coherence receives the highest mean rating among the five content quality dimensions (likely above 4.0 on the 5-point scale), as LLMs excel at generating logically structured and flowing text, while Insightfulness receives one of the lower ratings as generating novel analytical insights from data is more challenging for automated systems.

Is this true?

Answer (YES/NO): NO